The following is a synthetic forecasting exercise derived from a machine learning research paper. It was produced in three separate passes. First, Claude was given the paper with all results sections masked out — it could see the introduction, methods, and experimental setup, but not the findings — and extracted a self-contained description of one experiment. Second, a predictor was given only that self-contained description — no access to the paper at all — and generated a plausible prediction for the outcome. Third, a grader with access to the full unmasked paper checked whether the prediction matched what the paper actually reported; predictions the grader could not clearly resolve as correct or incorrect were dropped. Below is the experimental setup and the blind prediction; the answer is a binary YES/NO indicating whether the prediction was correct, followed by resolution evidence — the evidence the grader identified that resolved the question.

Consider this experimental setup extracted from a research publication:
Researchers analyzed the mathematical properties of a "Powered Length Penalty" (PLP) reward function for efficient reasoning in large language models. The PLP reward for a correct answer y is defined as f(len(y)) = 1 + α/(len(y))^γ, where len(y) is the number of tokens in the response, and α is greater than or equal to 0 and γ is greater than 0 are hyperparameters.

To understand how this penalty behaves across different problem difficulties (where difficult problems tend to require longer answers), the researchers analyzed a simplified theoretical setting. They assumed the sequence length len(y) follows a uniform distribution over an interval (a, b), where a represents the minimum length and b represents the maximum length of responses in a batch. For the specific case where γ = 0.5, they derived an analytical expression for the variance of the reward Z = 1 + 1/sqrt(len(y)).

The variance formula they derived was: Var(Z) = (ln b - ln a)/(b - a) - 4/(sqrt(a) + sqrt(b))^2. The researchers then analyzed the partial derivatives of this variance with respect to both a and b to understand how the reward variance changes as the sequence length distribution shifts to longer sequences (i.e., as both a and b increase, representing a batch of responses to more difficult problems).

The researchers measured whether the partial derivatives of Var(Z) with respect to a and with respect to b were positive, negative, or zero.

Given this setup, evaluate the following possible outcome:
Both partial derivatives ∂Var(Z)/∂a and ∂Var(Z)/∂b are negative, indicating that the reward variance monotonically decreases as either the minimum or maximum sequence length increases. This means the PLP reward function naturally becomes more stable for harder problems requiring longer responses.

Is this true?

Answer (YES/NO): YES